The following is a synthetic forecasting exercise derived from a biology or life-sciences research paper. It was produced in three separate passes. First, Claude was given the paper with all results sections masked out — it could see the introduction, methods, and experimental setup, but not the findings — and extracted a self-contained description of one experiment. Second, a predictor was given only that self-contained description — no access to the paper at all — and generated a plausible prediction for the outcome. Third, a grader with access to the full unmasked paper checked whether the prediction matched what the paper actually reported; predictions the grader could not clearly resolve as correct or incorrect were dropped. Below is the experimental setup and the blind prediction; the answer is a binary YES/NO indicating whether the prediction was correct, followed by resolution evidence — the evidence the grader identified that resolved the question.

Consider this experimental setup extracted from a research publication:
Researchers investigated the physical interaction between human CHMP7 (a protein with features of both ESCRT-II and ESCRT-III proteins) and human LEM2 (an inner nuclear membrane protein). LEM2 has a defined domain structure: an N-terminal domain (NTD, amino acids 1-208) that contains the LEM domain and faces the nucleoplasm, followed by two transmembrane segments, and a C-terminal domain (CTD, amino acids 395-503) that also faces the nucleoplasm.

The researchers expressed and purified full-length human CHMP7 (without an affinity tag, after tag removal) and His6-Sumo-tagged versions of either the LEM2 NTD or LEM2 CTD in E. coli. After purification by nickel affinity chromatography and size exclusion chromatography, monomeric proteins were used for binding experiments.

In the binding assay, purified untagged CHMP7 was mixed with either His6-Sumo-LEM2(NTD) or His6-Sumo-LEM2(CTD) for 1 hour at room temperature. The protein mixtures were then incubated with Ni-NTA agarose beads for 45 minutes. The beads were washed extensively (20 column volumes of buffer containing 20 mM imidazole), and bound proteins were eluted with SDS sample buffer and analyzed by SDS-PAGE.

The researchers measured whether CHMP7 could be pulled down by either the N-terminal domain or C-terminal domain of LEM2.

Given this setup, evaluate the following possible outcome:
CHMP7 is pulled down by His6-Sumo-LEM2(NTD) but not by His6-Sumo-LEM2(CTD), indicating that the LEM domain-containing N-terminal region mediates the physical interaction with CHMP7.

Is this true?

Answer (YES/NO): NO